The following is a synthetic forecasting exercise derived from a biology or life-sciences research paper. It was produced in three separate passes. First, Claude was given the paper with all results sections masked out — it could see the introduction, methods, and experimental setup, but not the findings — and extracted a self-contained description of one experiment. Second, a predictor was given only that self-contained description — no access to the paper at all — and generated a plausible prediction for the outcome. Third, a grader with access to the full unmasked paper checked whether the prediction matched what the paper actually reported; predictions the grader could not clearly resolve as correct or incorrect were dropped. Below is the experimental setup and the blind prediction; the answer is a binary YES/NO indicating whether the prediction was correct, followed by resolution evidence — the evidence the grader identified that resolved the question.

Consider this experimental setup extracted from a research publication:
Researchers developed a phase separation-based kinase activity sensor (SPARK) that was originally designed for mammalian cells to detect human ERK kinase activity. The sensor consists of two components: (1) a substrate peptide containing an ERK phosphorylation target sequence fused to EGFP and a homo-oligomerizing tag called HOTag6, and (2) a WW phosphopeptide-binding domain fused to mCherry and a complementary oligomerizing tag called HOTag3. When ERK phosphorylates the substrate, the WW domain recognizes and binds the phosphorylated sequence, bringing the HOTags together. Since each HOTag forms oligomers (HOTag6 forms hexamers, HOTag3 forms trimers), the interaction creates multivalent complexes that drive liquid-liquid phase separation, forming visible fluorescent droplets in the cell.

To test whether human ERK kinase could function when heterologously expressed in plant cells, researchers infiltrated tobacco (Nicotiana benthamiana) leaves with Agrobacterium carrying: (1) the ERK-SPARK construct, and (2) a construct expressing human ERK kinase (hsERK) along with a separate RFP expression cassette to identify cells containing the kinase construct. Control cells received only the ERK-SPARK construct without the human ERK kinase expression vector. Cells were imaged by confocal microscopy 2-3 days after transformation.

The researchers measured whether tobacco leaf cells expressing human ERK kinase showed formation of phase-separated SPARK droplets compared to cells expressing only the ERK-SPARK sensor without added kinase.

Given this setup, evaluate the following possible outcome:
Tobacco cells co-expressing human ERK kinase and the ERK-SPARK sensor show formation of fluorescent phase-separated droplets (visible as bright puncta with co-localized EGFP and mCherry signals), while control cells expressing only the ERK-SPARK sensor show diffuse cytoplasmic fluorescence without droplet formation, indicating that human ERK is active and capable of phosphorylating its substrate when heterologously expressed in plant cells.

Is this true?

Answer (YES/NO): NO